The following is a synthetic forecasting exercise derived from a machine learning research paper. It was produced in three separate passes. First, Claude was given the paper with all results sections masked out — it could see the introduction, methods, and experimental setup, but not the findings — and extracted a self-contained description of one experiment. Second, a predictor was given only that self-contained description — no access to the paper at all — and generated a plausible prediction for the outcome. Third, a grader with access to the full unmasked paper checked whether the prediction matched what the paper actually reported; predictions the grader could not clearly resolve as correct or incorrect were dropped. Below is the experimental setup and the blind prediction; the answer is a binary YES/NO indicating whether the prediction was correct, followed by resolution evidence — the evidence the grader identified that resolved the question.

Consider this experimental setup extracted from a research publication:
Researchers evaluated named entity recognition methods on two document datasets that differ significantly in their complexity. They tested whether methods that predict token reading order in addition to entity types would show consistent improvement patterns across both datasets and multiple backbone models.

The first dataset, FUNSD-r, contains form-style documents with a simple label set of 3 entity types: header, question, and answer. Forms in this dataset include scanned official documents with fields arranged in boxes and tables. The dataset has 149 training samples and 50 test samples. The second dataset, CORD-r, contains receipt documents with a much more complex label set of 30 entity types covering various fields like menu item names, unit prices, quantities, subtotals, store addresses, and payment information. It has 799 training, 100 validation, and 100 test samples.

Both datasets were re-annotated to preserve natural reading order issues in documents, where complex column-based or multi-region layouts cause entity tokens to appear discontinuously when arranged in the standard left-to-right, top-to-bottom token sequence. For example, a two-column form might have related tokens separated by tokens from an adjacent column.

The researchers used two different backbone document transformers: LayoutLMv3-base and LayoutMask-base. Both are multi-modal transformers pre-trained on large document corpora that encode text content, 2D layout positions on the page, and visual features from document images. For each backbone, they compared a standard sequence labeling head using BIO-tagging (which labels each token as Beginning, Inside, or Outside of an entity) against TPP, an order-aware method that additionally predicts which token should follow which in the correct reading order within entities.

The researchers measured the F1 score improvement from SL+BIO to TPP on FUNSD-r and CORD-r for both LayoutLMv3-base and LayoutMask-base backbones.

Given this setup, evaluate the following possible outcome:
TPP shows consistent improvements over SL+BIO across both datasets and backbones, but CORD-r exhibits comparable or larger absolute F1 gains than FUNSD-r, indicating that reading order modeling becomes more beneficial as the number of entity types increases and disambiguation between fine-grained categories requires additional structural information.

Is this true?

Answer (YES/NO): YES